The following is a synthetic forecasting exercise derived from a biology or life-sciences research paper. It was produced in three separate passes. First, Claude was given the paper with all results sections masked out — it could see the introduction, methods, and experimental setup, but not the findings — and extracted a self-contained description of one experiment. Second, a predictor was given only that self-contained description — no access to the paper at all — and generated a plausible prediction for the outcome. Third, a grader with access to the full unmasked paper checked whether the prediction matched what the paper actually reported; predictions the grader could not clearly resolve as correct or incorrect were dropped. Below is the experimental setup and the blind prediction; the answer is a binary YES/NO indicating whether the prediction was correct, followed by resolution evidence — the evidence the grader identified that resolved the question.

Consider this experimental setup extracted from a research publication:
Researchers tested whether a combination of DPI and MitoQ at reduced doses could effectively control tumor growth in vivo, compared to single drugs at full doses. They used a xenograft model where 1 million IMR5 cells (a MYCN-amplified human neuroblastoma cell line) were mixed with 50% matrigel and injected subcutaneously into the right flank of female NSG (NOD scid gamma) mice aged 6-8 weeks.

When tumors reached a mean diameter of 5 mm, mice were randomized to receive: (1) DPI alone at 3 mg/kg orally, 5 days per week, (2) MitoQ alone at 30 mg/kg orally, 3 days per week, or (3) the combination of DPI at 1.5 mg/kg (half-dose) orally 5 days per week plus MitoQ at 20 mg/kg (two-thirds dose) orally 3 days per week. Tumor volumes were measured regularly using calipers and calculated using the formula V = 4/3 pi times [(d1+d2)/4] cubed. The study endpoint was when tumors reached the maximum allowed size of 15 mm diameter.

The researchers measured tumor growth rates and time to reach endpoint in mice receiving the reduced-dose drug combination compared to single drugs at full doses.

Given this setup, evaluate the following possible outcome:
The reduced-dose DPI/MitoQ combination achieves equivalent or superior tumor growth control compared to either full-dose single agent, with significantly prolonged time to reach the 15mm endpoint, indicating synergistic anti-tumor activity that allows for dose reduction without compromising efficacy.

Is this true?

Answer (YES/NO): NO